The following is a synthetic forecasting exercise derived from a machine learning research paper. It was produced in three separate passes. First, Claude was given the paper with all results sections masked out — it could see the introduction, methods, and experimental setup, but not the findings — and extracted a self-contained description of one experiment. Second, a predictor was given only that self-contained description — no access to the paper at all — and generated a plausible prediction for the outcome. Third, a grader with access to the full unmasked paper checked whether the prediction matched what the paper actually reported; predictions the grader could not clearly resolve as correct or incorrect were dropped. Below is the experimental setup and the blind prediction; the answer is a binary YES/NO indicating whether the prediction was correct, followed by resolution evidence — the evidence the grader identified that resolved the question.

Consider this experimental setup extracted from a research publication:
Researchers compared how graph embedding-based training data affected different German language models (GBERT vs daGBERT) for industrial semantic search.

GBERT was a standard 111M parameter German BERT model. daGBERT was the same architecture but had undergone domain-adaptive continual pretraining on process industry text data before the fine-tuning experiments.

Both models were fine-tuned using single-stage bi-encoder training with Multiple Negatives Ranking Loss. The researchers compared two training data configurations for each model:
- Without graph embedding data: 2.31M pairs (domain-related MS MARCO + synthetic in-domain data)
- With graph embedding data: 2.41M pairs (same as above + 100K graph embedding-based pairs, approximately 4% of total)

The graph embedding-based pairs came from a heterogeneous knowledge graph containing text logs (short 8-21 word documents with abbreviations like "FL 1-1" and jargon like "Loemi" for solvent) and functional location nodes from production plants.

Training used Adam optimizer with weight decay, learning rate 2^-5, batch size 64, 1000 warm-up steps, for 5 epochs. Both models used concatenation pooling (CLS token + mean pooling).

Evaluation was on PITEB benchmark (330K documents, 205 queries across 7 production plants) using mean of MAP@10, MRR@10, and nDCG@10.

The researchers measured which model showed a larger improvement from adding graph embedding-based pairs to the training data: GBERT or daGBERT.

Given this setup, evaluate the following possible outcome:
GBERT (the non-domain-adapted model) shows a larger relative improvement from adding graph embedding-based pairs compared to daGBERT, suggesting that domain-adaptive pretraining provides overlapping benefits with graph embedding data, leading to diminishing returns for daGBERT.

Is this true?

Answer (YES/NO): YES